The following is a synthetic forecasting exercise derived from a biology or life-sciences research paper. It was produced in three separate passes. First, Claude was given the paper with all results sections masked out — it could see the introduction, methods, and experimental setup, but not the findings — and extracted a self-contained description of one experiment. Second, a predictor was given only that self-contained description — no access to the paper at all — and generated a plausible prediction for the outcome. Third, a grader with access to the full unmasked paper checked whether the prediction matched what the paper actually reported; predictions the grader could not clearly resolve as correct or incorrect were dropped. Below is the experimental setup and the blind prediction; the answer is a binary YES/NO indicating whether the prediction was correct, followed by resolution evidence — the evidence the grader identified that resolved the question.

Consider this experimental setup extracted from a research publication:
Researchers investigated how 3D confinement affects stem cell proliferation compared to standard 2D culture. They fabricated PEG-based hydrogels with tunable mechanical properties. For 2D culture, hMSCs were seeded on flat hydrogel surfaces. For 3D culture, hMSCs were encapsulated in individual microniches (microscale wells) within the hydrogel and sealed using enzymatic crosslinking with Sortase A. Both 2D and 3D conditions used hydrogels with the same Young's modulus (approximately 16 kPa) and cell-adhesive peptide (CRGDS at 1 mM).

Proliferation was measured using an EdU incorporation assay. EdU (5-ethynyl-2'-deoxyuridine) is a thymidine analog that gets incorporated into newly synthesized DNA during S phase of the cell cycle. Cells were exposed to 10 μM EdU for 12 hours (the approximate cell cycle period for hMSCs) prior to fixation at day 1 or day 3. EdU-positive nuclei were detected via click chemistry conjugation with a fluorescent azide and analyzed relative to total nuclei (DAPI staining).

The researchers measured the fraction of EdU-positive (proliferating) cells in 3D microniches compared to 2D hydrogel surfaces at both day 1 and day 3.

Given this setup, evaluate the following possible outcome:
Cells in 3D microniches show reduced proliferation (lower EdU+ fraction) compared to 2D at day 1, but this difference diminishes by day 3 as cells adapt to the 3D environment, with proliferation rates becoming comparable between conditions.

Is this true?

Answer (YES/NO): NO